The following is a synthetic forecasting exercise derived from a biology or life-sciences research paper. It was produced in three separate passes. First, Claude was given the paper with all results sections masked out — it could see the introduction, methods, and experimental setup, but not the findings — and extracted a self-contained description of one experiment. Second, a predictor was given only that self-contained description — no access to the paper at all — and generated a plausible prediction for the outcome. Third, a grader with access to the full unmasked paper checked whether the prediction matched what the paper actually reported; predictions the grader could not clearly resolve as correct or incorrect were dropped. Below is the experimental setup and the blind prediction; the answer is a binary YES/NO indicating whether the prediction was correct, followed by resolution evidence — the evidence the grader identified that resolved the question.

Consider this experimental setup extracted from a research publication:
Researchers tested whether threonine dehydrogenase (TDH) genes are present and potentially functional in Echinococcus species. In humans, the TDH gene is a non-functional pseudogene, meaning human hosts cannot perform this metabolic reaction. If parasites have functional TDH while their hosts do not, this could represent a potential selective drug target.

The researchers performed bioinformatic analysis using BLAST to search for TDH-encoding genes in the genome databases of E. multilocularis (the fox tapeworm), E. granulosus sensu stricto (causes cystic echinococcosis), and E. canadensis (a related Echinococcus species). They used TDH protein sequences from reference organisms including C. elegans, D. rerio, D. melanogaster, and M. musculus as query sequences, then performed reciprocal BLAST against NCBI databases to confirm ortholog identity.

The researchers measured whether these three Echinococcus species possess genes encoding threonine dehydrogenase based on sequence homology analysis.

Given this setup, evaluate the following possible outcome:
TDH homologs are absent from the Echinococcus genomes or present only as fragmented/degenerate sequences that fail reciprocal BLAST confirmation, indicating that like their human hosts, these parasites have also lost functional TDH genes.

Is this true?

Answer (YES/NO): NO